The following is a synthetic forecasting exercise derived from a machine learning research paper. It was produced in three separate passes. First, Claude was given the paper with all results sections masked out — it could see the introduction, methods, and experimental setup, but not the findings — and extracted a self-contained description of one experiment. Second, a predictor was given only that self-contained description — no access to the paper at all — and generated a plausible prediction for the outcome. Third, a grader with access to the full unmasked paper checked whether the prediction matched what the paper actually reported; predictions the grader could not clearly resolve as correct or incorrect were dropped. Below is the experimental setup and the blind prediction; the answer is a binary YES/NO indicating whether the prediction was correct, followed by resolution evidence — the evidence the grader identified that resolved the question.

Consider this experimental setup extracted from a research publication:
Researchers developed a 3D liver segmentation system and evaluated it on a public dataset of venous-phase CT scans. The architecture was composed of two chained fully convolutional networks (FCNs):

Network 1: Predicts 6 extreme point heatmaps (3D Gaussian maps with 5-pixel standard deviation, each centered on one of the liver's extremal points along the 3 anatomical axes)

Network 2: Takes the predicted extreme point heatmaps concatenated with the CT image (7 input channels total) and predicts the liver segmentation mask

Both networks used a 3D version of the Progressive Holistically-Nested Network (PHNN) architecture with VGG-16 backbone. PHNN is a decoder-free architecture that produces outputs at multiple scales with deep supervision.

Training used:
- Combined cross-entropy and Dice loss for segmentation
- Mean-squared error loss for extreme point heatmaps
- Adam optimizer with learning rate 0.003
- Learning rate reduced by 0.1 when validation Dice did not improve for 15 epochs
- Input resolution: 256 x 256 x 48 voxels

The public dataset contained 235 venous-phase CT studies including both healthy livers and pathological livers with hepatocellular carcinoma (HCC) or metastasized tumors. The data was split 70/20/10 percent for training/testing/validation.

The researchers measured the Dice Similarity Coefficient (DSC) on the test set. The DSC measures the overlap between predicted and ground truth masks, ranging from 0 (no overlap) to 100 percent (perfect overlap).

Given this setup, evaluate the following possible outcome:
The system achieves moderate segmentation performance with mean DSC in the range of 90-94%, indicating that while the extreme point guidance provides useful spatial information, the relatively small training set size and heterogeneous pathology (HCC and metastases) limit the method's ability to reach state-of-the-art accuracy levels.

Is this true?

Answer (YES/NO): NO